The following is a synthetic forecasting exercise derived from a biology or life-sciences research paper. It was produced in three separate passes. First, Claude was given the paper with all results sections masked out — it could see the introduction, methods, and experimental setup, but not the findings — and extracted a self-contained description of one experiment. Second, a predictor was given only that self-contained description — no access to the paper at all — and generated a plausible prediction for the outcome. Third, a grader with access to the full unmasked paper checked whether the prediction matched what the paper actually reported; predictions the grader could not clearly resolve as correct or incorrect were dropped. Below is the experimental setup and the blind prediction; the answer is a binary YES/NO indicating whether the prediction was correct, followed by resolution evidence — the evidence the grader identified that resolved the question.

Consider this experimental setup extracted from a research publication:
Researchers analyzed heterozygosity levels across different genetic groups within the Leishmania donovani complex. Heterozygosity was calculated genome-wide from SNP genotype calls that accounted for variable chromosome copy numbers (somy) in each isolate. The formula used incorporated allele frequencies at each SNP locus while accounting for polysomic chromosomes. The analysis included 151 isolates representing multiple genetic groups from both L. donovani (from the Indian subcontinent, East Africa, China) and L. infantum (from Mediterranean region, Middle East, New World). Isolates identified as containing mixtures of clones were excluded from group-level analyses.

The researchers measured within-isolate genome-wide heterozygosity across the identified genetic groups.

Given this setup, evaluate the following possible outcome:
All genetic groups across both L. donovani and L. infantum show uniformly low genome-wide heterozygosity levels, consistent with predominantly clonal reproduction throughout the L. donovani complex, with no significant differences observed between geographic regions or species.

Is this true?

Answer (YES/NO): NO